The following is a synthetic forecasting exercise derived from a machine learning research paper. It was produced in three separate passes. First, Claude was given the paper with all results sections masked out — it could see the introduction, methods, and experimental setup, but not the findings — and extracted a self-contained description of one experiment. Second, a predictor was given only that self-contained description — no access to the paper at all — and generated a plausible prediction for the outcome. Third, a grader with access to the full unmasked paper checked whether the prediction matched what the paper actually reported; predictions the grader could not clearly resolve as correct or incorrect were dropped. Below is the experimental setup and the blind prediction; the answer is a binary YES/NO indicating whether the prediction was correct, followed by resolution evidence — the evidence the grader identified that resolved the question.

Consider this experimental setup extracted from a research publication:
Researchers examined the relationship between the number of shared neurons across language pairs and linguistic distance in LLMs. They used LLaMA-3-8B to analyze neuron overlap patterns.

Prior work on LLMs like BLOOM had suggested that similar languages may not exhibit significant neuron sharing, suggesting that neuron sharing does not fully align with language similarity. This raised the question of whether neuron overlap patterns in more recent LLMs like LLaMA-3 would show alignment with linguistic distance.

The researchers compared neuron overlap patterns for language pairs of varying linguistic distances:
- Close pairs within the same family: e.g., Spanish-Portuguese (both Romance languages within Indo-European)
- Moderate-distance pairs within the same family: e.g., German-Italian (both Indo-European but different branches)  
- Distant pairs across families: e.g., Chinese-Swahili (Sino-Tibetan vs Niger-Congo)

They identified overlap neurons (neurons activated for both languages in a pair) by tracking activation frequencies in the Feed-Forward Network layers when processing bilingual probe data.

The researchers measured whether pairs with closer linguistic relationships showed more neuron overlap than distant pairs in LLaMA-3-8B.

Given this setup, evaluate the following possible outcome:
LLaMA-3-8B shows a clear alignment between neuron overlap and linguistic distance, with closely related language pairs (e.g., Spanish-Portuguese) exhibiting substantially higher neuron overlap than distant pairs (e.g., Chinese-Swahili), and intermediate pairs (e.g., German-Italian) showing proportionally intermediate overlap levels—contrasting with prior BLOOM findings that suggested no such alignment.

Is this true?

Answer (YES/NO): NO